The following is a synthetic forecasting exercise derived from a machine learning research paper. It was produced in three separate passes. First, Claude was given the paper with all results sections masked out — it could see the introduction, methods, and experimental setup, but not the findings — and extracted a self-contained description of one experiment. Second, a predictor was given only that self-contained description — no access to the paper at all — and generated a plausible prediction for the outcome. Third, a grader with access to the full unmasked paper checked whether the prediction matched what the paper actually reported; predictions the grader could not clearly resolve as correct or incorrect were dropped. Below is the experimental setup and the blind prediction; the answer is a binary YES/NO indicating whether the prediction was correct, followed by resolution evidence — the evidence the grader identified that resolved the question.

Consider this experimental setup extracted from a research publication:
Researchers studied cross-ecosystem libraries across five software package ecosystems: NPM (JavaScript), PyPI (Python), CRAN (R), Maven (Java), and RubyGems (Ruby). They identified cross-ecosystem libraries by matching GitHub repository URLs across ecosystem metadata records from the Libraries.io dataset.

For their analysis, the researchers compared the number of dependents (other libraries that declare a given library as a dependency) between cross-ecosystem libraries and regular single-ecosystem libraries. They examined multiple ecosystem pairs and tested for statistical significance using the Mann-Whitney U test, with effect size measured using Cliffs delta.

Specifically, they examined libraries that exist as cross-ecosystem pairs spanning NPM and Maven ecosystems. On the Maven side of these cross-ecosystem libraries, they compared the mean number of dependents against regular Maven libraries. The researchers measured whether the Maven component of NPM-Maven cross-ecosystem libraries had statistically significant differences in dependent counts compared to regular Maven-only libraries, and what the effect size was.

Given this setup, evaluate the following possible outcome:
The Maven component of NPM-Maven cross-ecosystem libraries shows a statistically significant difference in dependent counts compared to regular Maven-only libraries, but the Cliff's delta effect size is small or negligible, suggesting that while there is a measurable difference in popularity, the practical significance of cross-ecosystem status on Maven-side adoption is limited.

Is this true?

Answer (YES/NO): YES